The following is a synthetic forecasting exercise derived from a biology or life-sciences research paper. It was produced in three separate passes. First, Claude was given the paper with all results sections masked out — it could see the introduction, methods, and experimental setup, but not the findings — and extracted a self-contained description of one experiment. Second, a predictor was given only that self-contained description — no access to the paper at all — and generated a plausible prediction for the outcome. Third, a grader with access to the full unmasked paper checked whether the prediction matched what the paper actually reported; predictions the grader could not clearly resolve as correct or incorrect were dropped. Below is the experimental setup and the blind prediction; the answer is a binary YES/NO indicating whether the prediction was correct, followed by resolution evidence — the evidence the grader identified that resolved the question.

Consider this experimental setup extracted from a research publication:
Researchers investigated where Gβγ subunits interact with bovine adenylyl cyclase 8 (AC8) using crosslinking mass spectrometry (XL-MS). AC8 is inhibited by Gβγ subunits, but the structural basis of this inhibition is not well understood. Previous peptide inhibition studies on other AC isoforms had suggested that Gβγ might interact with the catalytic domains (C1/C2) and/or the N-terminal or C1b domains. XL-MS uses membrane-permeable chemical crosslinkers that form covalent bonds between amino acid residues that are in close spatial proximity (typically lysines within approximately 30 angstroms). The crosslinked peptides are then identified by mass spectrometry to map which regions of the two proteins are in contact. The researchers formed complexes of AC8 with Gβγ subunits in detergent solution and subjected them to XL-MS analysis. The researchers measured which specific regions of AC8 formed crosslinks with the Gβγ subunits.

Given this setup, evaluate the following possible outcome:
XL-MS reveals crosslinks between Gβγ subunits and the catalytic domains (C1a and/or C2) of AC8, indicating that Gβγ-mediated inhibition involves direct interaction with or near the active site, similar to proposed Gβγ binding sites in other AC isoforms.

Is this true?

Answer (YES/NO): NO